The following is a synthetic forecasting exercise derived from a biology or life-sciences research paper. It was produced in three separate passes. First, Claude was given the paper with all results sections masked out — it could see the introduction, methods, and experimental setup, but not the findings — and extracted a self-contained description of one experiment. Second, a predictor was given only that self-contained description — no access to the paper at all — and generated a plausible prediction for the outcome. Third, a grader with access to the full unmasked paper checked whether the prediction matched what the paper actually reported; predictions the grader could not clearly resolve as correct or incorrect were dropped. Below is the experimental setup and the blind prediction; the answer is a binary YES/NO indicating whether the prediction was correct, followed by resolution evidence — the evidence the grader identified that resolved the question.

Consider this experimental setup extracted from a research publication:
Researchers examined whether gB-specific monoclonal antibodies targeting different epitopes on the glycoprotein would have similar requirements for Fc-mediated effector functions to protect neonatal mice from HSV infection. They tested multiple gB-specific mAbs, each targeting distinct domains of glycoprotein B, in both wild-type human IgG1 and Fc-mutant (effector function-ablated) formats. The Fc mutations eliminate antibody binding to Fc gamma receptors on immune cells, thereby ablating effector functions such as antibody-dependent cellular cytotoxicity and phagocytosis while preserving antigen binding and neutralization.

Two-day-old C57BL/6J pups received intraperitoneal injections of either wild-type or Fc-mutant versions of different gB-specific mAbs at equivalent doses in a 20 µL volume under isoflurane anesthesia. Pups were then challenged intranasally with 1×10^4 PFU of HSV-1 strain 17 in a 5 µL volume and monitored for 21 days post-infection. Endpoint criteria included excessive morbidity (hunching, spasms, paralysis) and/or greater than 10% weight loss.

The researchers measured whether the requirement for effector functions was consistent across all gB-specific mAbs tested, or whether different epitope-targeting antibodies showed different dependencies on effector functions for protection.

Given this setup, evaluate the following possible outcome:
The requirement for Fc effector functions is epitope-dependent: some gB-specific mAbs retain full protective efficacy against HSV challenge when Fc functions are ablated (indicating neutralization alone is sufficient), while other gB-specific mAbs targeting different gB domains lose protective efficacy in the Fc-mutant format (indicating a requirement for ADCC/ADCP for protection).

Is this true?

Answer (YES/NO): NO